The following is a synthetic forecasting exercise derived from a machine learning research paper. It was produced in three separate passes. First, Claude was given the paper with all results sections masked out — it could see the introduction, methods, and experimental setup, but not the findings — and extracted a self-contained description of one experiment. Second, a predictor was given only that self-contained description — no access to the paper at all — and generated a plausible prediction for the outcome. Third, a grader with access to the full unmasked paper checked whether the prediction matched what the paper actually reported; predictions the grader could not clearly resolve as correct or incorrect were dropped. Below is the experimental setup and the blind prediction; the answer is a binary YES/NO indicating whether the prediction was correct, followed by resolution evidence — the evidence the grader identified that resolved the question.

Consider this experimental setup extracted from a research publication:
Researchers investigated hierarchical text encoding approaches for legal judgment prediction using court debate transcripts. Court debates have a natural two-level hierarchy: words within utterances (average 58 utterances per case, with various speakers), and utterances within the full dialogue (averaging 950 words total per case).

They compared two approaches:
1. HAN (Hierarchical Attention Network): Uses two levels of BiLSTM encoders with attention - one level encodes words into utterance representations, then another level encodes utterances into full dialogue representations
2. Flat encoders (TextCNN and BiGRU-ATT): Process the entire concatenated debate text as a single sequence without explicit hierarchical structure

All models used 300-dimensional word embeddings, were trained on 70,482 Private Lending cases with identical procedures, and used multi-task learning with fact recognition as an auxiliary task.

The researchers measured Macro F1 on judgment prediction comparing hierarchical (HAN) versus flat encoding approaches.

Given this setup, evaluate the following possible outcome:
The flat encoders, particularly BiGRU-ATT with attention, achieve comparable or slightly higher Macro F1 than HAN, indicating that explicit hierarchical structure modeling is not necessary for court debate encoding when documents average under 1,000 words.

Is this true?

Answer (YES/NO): NO